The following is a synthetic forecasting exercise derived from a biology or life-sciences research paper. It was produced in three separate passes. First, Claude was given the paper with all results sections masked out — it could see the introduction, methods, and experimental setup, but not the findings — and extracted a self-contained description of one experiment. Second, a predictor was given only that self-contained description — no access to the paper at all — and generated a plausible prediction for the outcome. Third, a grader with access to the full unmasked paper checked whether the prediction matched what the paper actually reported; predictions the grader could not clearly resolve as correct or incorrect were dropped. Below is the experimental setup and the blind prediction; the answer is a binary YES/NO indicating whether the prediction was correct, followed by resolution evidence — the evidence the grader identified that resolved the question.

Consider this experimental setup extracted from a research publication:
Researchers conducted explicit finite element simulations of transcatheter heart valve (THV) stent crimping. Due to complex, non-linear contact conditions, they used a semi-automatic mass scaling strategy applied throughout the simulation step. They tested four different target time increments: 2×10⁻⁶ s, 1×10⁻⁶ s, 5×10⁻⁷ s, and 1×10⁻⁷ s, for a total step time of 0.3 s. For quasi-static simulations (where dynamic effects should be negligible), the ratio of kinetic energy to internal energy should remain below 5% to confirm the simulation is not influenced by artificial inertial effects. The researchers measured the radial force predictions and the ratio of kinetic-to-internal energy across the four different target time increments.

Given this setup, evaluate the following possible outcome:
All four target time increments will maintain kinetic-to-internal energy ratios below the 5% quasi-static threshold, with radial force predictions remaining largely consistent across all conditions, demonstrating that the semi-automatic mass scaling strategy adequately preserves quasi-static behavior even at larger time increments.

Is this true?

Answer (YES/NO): NO